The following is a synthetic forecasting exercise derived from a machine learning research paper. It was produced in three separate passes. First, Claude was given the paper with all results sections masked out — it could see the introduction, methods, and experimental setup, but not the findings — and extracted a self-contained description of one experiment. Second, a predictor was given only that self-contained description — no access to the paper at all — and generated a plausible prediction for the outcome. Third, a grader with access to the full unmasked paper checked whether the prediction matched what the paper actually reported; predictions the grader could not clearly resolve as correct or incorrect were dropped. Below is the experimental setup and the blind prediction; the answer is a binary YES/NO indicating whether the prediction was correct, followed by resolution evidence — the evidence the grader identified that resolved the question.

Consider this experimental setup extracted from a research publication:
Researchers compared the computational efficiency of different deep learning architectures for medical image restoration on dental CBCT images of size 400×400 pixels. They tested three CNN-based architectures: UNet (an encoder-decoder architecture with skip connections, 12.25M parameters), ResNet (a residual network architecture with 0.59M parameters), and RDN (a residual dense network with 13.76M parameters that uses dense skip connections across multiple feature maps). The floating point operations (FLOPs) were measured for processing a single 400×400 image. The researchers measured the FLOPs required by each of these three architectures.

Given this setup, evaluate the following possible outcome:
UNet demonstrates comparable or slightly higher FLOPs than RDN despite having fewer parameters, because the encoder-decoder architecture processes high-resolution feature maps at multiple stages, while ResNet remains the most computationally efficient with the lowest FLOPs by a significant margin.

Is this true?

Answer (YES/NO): NO